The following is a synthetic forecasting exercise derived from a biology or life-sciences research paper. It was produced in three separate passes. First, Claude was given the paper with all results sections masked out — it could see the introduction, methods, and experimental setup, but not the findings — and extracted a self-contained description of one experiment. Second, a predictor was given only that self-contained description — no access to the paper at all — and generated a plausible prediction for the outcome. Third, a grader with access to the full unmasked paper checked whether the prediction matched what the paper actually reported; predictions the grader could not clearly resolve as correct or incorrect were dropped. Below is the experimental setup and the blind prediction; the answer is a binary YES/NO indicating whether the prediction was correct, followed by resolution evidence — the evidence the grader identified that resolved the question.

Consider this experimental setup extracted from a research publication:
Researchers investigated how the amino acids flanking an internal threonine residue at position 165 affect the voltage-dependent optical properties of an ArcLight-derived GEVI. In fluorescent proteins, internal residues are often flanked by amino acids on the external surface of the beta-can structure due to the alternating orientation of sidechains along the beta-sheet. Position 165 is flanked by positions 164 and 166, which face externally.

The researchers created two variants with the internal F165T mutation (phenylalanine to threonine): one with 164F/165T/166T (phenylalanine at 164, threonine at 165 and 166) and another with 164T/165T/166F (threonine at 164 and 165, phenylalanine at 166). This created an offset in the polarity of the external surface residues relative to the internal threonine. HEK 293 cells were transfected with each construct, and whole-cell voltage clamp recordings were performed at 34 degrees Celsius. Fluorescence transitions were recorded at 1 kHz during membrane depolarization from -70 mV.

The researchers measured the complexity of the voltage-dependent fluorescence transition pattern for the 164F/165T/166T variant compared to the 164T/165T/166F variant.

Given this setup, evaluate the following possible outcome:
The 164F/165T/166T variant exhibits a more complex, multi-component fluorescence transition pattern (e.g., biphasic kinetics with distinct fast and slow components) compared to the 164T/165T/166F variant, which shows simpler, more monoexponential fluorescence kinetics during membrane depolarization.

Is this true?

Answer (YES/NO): YES